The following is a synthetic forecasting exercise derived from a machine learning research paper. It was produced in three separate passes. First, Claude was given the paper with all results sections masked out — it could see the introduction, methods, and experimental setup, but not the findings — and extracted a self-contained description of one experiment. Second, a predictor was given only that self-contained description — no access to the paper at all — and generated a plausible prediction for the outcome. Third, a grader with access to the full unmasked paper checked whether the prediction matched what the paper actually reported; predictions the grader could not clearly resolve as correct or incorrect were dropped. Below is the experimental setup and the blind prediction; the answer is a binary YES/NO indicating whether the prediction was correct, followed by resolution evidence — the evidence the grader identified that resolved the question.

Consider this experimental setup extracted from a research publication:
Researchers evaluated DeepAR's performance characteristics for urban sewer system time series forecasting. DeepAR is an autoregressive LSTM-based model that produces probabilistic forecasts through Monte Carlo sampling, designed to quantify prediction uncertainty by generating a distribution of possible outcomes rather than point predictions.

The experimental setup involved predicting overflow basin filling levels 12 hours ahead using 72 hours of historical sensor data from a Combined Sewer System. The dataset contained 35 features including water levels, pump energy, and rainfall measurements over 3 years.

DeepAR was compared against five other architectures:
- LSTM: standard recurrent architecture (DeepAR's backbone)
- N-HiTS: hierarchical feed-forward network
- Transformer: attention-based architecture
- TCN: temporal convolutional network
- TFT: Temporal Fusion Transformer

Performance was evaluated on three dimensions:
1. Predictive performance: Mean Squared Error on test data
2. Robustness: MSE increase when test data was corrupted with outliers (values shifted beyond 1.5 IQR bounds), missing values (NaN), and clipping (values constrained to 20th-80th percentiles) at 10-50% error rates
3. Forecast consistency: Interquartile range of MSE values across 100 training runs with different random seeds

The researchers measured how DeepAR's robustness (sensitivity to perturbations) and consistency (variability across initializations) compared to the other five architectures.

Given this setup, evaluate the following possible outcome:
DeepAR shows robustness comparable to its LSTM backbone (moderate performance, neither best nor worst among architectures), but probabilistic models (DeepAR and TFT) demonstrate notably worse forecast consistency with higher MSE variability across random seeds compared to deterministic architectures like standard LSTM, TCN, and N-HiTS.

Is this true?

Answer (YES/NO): NO